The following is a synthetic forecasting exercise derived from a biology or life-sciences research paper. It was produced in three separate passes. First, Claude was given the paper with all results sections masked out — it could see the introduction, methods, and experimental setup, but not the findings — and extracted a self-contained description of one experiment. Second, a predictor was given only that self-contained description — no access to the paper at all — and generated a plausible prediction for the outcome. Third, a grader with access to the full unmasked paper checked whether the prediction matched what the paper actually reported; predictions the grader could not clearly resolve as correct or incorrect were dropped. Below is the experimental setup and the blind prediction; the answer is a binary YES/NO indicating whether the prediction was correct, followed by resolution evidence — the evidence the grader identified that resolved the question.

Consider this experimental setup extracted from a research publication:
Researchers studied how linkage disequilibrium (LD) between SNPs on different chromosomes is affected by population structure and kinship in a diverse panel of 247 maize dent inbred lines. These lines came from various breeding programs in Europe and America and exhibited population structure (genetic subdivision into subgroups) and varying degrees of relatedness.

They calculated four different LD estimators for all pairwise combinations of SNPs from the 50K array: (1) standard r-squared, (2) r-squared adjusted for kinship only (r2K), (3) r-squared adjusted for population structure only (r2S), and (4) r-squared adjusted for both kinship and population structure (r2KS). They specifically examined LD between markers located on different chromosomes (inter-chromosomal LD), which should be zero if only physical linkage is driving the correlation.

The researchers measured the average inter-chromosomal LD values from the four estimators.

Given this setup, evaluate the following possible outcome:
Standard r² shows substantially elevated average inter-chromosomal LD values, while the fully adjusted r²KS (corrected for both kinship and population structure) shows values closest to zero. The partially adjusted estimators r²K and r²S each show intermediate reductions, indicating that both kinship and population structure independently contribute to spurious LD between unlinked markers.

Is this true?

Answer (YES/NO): NO